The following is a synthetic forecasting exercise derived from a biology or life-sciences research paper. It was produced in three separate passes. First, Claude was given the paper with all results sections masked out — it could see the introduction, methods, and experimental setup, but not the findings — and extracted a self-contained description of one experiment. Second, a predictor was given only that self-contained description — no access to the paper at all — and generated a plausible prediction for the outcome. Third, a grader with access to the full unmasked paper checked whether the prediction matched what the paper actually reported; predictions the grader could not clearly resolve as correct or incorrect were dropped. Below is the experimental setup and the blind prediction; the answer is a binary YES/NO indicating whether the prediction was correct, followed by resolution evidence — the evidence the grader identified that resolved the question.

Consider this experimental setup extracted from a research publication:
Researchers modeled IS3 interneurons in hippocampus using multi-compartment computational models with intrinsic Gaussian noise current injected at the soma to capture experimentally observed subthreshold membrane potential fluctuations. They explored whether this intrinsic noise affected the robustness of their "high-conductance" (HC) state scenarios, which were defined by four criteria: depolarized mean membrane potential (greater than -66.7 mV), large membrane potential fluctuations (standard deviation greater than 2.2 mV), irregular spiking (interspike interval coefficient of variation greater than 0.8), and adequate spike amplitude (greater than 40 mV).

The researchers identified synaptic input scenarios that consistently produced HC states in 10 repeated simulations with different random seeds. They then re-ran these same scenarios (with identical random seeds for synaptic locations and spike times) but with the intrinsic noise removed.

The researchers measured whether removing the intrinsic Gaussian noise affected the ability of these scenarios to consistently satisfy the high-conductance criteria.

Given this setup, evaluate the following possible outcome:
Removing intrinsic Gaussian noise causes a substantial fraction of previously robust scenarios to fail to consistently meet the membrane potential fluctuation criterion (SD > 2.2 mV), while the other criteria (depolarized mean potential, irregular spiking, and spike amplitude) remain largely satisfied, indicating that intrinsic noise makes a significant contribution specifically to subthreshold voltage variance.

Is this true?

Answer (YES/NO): NO